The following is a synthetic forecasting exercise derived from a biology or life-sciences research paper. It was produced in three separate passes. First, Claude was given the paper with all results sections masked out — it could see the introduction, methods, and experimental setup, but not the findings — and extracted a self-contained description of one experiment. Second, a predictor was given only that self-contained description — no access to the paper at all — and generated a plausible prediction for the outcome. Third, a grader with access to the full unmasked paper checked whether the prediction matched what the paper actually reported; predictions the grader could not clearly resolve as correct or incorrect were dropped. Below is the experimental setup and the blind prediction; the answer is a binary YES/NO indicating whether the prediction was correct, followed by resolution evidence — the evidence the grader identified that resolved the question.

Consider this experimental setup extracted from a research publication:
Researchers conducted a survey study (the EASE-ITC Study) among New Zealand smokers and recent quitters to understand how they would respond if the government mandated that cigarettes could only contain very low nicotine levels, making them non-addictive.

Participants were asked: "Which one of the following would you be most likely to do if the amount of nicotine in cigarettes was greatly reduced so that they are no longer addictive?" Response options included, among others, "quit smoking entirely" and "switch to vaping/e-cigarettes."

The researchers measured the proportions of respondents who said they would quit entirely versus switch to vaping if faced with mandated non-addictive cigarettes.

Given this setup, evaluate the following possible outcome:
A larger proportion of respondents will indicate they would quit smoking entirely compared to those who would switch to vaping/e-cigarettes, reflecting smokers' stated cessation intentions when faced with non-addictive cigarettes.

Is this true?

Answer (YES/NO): NO